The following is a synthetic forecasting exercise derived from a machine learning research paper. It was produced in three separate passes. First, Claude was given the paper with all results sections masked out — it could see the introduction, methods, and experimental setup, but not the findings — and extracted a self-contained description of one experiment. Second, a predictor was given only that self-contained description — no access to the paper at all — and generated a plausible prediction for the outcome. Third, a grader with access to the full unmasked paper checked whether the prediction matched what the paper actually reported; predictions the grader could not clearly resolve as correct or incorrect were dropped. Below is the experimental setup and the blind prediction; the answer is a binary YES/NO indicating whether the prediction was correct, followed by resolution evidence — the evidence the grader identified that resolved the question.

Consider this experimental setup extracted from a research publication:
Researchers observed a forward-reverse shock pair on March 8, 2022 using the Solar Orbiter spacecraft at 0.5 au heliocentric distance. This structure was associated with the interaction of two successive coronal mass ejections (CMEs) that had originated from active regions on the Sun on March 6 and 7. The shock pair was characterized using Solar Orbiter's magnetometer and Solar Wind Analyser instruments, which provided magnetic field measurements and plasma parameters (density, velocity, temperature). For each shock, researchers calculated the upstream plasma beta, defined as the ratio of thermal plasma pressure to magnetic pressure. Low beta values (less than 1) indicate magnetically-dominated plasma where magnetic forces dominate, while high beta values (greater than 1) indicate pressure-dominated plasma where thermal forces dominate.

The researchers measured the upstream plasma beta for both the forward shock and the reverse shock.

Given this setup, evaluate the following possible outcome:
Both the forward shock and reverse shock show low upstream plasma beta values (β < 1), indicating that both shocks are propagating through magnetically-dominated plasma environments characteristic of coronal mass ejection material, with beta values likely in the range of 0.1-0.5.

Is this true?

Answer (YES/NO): NO